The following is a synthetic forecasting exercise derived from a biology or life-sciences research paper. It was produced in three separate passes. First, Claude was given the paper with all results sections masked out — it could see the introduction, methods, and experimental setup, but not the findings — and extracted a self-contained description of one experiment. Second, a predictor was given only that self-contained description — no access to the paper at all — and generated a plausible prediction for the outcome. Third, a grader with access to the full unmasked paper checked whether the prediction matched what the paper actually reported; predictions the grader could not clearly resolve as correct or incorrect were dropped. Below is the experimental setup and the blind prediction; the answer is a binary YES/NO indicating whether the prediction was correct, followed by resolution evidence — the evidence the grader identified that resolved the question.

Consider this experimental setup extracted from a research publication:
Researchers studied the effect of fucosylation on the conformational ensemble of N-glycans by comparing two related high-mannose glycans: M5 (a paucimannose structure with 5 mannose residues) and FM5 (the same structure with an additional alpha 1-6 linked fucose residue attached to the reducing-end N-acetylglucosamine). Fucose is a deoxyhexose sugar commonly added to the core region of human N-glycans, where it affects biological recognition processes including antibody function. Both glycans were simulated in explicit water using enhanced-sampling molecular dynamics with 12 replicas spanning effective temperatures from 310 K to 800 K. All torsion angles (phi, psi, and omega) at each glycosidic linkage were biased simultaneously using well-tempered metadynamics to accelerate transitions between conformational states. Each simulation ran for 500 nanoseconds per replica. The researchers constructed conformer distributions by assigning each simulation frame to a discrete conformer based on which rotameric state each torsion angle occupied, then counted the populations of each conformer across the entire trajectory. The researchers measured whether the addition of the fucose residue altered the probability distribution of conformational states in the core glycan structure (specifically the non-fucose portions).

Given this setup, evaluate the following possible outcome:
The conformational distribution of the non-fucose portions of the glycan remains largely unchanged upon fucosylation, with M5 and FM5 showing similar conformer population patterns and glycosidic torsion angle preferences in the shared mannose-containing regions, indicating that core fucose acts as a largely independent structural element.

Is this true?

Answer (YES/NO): YES